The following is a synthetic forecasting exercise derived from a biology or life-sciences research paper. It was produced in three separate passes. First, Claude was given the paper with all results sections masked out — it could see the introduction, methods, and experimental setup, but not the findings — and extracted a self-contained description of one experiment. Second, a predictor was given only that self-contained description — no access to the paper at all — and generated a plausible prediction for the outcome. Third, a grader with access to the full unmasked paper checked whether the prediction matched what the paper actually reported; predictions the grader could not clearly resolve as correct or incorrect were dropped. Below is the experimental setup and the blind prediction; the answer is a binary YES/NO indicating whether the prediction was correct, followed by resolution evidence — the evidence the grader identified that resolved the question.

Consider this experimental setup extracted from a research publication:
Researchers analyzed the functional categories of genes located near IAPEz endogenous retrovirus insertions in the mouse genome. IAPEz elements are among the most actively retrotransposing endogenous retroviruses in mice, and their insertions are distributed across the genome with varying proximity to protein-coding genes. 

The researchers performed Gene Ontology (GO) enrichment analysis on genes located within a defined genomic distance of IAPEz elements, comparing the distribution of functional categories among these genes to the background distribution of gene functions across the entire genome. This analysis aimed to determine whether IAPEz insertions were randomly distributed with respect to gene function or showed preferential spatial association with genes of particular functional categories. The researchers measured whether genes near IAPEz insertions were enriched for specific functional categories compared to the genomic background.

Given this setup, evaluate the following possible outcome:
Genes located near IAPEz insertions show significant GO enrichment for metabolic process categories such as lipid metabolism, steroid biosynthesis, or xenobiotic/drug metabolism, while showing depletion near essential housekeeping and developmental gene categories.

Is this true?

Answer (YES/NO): NO